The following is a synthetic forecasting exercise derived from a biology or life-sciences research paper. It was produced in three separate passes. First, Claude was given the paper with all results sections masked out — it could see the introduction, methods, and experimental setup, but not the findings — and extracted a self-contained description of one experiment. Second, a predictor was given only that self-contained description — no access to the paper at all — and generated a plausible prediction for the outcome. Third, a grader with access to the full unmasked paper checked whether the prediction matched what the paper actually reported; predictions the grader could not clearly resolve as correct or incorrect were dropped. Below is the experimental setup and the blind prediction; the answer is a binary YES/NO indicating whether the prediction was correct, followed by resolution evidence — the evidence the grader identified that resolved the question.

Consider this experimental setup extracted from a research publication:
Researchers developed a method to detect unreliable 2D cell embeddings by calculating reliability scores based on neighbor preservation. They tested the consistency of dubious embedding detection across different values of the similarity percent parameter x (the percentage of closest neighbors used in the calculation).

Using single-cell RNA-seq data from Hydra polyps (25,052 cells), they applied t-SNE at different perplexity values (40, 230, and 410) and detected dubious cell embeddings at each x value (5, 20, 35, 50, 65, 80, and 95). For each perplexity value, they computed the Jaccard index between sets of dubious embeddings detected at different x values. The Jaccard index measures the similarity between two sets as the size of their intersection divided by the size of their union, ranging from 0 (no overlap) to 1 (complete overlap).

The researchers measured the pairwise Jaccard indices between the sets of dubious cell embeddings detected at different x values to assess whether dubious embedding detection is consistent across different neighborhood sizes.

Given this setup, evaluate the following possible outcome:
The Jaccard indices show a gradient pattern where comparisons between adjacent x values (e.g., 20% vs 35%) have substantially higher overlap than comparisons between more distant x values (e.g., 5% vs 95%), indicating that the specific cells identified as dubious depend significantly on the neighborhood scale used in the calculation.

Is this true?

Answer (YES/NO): NO